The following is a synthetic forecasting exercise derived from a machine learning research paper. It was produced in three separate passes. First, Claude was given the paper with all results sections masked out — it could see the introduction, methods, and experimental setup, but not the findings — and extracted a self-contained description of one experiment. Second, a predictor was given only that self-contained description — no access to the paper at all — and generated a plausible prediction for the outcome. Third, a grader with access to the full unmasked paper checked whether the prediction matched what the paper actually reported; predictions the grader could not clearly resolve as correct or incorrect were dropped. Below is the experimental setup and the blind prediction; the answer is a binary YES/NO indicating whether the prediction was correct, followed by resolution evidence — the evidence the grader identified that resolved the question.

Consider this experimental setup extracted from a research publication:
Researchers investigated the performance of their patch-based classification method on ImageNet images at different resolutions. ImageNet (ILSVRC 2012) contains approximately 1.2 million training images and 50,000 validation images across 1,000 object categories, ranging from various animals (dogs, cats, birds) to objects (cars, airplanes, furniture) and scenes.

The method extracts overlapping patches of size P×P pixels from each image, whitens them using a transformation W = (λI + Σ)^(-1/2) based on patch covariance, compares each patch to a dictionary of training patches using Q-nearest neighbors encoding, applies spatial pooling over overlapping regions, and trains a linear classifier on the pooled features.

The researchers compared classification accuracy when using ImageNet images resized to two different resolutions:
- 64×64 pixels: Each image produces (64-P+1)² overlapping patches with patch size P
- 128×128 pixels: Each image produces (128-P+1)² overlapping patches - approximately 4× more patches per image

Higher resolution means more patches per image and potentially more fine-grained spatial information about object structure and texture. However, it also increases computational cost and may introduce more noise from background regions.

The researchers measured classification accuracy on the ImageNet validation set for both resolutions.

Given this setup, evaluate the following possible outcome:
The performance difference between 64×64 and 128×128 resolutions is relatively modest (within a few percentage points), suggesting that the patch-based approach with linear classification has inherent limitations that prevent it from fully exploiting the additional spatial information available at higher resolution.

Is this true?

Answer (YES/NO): NO